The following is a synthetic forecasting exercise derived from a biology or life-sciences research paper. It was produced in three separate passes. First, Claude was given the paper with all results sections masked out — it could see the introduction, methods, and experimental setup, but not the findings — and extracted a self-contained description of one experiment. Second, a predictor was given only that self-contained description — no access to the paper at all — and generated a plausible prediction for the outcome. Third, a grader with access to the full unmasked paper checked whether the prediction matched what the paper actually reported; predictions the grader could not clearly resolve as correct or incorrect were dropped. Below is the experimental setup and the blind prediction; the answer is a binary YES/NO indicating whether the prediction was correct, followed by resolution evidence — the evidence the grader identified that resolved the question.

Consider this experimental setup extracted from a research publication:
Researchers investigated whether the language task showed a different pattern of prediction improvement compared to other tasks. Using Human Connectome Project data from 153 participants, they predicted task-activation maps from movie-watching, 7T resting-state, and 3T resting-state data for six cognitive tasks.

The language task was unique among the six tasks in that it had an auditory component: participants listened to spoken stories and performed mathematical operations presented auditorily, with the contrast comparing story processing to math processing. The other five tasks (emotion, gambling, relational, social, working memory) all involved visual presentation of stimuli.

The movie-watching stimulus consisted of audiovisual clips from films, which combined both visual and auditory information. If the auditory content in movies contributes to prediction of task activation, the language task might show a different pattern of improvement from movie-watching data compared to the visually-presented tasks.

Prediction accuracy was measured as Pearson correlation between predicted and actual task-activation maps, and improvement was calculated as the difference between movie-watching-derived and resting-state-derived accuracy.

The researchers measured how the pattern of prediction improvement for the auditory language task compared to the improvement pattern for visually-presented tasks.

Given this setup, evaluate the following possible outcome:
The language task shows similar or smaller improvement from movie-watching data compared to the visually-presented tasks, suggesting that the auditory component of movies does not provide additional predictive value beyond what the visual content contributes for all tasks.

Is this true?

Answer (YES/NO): NO